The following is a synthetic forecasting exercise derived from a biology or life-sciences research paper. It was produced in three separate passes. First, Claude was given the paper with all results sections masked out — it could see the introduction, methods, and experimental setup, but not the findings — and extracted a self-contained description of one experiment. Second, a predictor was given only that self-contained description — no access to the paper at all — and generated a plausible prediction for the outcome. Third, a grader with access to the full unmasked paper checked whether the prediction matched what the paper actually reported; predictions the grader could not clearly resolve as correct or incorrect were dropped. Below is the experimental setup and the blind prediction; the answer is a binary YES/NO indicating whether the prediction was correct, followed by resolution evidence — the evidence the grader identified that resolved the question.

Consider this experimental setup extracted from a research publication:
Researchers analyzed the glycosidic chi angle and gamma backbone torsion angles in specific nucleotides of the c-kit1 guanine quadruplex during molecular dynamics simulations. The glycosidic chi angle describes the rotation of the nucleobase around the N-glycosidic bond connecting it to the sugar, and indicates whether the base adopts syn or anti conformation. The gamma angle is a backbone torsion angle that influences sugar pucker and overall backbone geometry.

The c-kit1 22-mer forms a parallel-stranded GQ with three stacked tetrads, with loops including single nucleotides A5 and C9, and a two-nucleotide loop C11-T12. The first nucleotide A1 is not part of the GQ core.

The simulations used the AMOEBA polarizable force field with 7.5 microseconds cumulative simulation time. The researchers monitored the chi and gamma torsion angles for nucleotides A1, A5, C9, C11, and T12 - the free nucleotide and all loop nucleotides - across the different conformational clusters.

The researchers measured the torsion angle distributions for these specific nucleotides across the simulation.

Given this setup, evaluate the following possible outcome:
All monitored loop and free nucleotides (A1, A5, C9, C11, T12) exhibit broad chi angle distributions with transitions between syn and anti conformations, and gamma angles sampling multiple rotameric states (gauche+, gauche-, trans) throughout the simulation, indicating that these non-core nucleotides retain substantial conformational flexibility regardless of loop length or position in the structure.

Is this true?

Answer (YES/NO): NO